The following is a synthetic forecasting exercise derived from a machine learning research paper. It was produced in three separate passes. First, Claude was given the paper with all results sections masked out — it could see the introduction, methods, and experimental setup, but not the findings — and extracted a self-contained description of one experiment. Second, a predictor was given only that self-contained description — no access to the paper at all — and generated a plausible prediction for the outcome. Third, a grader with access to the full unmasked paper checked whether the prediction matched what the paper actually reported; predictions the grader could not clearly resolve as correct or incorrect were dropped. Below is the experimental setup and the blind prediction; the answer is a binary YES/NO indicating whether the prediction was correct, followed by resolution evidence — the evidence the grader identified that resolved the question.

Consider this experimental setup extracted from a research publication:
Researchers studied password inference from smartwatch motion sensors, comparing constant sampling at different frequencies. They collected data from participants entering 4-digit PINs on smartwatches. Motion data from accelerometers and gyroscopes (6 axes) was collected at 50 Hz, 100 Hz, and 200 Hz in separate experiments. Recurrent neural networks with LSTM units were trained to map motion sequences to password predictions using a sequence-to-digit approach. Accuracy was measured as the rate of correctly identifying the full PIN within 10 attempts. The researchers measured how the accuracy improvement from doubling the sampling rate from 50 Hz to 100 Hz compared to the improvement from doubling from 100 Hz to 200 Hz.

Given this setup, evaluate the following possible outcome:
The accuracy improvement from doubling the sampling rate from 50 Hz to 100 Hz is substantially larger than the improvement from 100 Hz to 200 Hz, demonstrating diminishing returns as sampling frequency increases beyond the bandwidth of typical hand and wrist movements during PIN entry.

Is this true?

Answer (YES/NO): NO